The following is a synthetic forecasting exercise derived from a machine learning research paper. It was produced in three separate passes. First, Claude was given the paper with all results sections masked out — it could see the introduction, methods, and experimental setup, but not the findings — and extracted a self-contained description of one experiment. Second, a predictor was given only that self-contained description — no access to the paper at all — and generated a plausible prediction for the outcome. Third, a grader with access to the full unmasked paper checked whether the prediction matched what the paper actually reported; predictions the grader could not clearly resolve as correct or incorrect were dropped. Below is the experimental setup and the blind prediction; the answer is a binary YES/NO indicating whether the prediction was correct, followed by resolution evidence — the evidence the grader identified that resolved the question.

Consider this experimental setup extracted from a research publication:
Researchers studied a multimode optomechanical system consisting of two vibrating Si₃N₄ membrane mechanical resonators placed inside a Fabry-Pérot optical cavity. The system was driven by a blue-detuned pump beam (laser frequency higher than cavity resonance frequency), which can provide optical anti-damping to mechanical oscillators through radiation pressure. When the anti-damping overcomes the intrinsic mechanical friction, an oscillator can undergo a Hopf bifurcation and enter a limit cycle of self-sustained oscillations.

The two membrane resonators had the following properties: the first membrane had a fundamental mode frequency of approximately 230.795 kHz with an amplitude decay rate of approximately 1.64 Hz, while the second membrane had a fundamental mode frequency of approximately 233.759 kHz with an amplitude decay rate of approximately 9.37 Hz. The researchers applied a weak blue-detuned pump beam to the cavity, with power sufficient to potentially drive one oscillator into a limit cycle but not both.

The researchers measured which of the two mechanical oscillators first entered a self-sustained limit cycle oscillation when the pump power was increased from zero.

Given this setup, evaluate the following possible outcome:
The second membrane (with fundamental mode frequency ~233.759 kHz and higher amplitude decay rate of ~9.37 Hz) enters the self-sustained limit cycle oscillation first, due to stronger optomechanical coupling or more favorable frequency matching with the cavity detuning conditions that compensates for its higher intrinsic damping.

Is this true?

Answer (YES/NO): NO